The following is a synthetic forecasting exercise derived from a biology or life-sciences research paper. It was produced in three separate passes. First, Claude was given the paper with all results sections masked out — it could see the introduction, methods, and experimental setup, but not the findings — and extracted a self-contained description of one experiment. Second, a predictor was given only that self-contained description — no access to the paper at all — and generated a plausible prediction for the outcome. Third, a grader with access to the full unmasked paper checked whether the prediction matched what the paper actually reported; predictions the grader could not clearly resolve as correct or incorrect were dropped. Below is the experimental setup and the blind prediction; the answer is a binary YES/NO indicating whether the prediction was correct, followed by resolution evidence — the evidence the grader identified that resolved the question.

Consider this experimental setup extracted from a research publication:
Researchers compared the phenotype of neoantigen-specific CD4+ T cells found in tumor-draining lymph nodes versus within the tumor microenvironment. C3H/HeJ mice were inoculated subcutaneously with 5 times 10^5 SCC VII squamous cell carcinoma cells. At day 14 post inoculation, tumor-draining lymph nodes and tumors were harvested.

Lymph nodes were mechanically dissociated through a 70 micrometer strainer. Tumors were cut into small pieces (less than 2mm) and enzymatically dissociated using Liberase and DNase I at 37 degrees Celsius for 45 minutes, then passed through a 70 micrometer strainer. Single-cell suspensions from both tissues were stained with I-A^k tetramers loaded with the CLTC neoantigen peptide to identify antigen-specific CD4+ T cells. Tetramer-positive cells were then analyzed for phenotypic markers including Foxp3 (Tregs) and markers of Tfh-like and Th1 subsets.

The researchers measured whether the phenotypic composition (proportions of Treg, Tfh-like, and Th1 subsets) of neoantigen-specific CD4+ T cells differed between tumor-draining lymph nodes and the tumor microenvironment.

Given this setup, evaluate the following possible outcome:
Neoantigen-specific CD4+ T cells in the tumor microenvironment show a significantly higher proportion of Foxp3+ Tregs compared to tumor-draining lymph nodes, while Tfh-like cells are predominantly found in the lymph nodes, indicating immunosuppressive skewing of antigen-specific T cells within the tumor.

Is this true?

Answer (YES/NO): YES